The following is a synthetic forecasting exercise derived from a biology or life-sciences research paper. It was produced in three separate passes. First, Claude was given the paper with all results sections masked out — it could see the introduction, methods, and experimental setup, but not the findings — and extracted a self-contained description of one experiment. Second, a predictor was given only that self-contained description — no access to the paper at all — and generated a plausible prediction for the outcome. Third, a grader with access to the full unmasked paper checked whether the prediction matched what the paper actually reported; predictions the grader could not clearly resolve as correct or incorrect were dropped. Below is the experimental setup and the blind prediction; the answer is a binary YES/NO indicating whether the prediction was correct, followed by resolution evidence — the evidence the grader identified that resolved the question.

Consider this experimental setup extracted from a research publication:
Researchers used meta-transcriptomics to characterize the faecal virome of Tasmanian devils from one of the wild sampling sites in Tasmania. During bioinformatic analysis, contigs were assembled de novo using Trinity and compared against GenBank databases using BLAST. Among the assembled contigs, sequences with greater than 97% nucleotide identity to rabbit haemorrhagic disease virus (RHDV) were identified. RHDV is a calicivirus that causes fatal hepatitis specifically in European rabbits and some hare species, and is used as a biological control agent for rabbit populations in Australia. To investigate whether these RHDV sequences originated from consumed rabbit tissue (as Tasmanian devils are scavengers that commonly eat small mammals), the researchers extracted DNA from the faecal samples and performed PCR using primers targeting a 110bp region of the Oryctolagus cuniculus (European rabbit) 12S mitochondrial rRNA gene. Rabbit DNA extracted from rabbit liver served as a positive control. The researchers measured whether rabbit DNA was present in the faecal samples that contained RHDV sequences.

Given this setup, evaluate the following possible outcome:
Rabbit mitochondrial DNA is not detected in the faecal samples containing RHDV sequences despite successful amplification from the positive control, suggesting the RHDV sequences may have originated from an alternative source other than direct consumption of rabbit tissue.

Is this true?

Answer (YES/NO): YES